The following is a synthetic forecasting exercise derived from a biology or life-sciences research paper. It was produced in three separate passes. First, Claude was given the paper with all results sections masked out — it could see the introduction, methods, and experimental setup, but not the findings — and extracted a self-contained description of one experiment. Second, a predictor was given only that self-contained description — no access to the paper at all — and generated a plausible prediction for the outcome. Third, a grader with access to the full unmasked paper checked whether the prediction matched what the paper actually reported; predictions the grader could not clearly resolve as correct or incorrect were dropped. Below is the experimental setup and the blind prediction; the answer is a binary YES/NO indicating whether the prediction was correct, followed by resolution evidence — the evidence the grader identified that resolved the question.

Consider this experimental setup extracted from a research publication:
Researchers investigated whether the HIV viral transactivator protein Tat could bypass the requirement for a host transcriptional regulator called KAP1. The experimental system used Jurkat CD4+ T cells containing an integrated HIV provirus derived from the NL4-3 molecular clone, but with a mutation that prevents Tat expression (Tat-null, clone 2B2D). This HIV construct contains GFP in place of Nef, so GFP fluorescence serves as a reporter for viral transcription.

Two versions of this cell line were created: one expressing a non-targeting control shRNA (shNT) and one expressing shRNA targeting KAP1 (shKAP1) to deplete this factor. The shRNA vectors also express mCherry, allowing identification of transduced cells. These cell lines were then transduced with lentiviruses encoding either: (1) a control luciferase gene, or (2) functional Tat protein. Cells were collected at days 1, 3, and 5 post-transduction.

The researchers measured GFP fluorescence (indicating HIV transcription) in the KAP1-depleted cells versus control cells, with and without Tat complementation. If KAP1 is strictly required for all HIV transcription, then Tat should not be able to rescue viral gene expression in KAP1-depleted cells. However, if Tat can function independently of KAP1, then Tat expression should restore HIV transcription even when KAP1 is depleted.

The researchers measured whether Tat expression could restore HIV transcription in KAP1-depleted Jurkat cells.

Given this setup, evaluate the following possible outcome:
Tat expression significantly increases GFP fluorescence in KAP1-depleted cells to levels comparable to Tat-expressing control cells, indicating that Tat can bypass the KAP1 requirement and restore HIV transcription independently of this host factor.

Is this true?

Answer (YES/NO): YES